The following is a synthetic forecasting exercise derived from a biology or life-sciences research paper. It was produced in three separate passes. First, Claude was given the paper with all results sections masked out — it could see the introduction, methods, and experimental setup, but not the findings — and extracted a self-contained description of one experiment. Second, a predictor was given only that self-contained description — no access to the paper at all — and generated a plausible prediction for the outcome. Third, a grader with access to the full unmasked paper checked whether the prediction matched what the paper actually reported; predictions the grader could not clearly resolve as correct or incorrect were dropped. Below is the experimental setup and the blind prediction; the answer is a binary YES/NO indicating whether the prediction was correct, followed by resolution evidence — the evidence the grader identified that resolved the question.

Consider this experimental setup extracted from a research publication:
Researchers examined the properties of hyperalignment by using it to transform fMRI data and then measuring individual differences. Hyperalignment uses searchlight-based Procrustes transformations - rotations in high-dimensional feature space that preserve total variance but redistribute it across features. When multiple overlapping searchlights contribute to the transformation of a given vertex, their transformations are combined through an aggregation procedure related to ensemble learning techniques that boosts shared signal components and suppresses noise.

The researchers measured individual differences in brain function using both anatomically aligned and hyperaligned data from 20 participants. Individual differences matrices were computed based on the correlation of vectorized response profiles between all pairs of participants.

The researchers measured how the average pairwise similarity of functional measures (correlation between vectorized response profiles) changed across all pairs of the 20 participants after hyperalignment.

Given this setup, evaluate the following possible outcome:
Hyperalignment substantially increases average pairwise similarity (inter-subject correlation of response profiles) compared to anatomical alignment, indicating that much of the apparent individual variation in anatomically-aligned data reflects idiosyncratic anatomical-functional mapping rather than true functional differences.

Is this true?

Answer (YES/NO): YES